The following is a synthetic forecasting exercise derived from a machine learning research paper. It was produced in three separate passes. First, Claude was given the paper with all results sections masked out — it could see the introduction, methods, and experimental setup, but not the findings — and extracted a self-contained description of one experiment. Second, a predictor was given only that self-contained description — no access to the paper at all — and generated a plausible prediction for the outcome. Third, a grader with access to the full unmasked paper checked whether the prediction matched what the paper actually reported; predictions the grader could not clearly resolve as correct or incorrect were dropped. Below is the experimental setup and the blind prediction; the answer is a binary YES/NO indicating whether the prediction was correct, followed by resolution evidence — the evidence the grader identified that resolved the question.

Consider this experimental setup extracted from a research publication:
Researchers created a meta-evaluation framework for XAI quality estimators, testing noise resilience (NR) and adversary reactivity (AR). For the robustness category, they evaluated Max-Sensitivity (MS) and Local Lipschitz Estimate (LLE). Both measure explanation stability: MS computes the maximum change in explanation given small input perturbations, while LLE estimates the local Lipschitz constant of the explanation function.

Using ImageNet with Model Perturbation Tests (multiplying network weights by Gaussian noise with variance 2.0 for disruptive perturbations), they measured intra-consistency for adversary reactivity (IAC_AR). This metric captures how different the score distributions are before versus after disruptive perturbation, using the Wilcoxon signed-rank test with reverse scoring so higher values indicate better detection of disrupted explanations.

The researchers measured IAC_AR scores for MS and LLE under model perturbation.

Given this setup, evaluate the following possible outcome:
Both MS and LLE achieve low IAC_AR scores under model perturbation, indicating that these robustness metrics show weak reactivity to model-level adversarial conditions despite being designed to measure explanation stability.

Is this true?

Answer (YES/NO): NO